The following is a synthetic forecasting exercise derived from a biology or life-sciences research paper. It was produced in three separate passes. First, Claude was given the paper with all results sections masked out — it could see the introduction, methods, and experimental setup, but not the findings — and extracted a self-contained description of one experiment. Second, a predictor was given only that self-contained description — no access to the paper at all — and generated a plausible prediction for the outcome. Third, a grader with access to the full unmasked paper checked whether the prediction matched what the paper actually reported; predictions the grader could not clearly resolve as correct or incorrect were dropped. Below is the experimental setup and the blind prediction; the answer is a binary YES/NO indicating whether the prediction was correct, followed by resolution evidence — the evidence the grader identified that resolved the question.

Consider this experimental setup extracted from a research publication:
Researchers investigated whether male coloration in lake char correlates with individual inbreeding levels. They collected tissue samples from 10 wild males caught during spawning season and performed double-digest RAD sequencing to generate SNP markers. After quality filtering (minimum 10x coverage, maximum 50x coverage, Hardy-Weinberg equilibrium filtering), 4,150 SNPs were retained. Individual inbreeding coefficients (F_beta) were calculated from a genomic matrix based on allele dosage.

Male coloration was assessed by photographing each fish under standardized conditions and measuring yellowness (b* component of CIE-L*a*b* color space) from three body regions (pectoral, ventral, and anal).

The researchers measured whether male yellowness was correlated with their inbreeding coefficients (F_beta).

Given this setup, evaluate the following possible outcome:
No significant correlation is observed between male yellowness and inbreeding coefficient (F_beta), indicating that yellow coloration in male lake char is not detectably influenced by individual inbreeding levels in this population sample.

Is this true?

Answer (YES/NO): YES